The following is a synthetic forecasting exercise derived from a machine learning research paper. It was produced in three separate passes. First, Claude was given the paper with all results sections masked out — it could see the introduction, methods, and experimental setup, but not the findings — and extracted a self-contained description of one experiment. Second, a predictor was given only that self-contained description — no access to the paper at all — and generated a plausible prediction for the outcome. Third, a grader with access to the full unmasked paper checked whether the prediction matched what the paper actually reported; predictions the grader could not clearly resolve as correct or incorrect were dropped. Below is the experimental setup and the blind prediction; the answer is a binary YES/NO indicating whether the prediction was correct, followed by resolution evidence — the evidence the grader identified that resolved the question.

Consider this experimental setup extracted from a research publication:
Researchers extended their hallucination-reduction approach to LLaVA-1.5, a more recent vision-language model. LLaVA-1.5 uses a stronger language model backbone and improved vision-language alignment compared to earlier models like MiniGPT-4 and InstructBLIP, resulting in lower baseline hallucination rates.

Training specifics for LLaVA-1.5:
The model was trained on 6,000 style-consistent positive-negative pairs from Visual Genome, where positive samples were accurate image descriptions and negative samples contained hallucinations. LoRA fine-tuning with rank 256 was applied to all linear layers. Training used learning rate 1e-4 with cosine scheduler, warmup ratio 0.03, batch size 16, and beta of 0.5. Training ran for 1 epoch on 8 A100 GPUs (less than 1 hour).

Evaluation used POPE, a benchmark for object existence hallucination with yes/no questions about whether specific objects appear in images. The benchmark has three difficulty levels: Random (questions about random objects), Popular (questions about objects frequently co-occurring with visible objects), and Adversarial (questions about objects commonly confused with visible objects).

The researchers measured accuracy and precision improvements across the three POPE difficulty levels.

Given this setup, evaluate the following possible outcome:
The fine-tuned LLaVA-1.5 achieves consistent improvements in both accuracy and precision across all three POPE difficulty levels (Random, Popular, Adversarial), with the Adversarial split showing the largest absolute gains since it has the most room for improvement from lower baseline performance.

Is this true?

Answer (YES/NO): NO